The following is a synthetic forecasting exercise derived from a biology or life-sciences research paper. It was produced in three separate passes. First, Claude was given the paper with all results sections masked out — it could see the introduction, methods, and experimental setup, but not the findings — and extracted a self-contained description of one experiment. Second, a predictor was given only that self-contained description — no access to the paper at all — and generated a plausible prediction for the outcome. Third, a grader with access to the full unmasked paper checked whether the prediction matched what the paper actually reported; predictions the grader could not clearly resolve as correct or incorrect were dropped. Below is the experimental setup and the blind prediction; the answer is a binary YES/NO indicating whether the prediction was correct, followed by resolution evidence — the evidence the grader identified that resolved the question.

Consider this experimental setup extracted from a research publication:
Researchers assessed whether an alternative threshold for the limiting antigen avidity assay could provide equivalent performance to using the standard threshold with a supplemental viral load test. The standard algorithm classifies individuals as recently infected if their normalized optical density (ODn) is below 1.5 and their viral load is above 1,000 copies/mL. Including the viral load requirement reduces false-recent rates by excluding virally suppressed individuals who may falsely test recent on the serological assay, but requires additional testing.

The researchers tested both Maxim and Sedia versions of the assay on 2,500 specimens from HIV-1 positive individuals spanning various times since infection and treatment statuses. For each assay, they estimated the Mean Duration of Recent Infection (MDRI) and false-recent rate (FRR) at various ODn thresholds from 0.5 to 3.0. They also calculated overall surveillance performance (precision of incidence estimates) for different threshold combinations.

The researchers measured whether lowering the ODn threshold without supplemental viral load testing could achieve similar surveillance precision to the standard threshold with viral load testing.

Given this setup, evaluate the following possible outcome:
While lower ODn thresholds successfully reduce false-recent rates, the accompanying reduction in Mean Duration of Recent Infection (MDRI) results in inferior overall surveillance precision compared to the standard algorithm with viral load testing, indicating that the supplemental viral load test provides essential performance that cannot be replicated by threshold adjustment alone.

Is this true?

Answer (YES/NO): YES